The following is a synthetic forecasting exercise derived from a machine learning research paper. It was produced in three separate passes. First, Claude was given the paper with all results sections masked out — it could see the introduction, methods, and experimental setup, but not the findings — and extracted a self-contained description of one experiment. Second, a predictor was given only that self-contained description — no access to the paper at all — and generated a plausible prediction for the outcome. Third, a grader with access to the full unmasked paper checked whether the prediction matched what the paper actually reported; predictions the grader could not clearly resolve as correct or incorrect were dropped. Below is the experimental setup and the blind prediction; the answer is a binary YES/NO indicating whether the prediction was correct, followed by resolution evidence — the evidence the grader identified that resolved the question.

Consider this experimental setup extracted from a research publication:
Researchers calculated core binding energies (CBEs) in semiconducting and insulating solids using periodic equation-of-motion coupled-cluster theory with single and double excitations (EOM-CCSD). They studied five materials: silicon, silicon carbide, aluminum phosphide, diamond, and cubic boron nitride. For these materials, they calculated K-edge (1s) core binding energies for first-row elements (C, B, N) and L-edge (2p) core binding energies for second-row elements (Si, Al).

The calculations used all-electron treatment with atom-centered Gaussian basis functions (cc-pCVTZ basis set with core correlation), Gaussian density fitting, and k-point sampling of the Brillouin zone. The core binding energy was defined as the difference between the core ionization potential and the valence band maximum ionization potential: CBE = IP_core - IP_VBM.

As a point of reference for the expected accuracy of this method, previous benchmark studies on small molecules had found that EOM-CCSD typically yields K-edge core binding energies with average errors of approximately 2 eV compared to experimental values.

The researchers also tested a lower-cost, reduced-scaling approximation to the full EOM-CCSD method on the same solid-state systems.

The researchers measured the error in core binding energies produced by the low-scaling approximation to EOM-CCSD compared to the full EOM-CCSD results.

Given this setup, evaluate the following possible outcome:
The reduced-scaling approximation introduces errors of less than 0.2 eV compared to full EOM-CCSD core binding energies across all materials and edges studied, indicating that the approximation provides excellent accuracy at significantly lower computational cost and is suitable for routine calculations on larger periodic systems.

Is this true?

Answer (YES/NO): NO